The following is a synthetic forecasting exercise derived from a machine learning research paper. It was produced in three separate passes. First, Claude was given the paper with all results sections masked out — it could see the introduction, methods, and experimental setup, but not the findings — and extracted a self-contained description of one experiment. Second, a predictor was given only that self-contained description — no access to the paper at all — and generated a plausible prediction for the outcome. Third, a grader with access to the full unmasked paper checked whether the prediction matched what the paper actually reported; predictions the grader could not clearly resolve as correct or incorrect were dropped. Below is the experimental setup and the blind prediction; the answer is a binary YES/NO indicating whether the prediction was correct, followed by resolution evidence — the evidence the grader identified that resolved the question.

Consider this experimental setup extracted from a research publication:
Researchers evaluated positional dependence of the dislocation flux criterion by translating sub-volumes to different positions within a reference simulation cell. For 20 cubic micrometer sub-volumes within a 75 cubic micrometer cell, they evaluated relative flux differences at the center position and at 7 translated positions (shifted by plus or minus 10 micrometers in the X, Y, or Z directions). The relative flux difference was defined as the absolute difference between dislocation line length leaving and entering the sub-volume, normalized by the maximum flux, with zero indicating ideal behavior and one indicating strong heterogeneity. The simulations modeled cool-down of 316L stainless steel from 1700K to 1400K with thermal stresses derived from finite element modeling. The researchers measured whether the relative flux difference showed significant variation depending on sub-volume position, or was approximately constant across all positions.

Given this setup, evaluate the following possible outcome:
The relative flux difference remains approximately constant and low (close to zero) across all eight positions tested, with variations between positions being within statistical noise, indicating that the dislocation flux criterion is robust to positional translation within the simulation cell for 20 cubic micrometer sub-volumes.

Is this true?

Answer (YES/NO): NO